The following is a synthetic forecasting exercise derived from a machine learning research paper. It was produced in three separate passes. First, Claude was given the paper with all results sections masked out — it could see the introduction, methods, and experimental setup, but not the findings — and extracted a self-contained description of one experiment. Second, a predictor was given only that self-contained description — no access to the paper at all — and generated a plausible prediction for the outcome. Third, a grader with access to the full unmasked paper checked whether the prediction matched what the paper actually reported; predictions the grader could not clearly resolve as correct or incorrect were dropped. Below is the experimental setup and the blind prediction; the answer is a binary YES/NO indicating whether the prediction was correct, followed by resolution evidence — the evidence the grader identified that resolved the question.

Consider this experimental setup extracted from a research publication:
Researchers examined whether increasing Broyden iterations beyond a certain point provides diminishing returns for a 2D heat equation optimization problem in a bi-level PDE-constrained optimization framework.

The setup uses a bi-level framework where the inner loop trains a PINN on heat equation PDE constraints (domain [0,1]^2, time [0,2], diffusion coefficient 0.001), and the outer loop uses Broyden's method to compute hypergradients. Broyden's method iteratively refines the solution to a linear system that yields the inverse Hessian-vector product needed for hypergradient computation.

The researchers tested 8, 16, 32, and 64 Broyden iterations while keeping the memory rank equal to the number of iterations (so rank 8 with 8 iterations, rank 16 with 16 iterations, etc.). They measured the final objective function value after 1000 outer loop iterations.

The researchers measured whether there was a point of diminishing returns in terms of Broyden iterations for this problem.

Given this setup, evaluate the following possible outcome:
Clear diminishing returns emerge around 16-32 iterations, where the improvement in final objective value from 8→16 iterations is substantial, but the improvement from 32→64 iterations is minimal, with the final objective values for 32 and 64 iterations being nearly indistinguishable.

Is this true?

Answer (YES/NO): NO